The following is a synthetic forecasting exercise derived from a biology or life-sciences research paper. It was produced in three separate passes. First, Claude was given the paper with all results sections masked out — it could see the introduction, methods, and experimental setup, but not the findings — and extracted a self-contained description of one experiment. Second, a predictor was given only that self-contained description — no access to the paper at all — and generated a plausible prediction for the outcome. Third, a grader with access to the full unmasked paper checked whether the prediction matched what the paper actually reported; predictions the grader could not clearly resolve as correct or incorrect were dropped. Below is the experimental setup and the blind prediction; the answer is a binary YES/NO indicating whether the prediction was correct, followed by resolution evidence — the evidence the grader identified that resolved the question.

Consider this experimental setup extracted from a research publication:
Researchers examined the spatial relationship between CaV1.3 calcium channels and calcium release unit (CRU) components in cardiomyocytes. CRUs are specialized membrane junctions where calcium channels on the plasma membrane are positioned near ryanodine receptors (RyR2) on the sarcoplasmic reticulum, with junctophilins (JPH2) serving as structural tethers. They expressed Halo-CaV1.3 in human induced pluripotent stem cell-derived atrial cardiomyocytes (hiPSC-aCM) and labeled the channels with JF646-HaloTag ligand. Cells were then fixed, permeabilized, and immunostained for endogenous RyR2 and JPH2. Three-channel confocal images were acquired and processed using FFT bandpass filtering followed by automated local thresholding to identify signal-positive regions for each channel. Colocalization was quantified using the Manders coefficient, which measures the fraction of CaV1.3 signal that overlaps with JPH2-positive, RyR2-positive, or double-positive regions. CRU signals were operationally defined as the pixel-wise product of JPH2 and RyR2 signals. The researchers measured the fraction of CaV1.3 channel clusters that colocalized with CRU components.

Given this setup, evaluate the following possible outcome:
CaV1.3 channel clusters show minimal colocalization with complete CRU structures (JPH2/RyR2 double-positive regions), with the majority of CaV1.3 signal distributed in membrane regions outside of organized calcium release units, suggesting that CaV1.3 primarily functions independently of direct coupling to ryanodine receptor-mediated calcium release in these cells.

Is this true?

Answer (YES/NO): NO